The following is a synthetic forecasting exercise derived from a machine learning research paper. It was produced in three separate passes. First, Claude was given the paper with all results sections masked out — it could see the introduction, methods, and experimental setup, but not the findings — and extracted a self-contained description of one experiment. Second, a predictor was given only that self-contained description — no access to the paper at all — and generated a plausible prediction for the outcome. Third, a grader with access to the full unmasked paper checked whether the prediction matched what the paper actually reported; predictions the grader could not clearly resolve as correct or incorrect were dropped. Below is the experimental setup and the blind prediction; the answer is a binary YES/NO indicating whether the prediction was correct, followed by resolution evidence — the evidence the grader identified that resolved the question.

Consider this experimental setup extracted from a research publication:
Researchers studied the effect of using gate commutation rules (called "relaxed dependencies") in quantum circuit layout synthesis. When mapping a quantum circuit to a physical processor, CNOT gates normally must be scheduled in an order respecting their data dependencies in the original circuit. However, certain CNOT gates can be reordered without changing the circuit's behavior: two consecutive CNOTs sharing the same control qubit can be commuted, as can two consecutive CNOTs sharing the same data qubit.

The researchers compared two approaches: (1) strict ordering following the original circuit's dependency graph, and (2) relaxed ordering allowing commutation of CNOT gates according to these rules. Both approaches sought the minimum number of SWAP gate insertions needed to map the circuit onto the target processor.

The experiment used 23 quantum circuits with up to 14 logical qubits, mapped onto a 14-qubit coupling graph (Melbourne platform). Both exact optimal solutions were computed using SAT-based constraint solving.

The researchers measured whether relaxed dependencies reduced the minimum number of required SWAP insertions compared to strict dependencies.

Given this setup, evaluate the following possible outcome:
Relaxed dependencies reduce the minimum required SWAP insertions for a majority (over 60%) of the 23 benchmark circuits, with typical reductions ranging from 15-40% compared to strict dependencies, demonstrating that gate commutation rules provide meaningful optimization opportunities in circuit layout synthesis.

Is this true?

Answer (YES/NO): NO